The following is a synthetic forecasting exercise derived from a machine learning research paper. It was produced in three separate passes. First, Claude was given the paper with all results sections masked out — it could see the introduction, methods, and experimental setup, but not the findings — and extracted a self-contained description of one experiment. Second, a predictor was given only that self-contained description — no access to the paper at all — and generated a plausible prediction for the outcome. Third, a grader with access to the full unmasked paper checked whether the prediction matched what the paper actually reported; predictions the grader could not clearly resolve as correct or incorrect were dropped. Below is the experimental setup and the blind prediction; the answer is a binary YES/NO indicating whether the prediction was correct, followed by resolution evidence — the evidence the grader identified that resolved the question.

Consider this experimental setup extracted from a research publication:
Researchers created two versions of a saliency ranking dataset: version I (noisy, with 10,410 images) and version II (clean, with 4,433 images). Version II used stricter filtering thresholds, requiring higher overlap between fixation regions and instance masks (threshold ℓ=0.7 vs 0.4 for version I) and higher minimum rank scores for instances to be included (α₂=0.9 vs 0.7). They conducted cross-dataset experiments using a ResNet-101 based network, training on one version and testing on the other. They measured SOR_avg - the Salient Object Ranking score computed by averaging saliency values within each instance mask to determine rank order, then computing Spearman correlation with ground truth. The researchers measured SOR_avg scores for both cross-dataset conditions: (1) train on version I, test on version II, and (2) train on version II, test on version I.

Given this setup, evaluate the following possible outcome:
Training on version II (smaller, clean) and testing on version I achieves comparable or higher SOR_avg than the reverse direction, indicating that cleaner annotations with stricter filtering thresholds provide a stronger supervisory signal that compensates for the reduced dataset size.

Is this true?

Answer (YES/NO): YES